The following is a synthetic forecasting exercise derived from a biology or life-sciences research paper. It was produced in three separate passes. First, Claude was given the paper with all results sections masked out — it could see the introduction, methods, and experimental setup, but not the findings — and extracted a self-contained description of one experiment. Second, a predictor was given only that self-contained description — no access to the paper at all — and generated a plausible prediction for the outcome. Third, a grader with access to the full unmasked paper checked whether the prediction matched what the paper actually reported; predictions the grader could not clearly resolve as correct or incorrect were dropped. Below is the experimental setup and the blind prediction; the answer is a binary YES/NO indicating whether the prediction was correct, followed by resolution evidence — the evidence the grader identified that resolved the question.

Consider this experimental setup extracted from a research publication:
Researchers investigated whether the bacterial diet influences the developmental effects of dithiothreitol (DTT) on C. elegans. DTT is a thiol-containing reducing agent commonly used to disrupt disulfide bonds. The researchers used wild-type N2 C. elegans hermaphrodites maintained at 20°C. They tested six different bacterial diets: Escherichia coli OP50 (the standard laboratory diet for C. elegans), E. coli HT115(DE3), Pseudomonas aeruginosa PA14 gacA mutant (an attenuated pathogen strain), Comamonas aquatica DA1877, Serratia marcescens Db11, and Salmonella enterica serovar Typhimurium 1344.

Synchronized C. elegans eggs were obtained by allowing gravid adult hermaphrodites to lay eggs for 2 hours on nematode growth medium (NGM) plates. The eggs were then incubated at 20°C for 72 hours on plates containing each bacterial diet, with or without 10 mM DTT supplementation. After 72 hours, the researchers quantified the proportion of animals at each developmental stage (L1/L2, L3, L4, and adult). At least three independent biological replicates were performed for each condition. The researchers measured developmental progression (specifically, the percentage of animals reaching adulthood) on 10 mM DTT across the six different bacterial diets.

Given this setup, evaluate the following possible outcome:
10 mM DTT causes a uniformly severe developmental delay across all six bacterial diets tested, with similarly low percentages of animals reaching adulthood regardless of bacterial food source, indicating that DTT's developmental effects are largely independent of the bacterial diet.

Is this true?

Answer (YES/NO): NO